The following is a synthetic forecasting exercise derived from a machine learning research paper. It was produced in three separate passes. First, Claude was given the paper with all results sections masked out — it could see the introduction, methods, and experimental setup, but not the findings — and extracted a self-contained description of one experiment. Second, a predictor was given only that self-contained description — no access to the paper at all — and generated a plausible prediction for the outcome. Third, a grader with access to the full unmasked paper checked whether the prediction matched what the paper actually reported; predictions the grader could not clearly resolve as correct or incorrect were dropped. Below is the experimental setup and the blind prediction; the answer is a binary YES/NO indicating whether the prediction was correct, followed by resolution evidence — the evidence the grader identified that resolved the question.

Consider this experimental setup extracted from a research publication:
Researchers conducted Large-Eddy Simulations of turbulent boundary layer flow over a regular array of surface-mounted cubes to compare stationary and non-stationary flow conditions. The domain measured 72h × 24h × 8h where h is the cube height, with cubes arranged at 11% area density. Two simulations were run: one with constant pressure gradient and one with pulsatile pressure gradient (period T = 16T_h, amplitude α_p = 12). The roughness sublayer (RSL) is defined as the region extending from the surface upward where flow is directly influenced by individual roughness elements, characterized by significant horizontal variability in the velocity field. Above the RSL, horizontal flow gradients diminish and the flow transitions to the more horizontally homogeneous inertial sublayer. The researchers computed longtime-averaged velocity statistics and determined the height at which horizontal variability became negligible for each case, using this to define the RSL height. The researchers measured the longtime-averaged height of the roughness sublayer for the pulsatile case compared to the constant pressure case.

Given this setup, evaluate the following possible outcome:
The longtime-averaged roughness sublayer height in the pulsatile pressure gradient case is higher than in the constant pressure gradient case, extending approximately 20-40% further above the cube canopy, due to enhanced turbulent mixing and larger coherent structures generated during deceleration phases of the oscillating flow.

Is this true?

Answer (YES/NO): NO